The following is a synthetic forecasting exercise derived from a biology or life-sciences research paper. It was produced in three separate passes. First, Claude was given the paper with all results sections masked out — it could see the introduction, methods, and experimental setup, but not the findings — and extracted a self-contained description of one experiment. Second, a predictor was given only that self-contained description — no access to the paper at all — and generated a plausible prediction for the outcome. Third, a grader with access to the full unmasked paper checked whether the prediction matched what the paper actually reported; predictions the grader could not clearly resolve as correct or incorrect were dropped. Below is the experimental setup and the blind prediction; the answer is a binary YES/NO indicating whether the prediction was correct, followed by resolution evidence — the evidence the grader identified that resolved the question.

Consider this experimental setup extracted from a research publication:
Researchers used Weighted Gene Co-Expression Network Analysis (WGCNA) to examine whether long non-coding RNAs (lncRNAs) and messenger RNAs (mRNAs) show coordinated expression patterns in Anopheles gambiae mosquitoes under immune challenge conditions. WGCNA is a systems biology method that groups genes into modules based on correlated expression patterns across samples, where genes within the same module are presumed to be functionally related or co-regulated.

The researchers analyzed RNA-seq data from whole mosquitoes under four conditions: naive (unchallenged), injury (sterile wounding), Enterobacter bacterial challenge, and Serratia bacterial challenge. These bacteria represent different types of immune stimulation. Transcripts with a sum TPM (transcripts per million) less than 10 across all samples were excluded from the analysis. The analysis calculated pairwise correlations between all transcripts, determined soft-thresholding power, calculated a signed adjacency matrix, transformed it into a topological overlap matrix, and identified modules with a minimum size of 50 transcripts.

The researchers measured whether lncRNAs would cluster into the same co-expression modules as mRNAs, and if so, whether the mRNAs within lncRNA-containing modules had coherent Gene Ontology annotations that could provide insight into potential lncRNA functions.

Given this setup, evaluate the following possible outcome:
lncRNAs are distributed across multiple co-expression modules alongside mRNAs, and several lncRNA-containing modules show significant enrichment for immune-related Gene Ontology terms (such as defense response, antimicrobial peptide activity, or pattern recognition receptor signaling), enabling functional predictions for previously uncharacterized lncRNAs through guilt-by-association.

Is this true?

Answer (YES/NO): NO